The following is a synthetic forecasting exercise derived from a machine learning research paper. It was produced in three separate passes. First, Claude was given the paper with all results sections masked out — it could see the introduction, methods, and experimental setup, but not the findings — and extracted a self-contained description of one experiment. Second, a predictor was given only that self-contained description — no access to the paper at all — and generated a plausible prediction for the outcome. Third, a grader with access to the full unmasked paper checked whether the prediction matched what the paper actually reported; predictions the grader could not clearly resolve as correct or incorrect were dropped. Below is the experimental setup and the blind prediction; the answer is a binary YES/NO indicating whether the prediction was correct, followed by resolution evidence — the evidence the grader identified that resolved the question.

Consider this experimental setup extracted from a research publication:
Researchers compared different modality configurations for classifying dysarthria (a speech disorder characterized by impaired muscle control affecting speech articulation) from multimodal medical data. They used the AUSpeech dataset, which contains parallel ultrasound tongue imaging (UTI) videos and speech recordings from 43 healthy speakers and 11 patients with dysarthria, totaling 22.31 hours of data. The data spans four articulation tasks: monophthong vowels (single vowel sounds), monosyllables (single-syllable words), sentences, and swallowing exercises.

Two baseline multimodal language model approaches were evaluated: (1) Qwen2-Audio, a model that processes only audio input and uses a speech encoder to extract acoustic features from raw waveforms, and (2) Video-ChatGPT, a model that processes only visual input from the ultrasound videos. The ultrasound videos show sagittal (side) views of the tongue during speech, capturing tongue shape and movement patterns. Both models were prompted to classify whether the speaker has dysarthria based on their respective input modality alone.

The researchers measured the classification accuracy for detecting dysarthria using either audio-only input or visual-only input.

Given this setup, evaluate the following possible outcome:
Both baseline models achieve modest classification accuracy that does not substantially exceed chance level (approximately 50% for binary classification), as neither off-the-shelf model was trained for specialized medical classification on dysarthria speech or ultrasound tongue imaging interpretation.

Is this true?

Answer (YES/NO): NO